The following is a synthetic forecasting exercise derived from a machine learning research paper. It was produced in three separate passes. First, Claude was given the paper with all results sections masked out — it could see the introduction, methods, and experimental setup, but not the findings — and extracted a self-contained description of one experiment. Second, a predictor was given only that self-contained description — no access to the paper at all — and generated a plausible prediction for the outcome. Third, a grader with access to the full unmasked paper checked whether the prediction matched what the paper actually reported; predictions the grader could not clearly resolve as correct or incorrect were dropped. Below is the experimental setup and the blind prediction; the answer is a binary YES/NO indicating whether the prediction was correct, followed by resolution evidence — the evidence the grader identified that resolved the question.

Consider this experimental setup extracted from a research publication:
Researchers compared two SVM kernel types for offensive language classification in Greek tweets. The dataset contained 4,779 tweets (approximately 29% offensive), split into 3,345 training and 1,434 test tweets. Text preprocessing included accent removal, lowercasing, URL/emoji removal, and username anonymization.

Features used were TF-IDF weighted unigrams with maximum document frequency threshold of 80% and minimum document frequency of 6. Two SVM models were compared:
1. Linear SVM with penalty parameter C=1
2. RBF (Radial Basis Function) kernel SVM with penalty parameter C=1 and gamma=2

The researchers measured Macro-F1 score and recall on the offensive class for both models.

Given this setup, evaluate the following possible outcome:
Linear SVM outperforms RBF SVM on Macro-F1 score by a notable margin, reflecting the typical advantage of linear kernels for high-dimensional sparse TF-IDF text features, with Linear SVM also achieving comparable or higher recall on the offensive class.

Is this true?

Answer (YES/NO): YES